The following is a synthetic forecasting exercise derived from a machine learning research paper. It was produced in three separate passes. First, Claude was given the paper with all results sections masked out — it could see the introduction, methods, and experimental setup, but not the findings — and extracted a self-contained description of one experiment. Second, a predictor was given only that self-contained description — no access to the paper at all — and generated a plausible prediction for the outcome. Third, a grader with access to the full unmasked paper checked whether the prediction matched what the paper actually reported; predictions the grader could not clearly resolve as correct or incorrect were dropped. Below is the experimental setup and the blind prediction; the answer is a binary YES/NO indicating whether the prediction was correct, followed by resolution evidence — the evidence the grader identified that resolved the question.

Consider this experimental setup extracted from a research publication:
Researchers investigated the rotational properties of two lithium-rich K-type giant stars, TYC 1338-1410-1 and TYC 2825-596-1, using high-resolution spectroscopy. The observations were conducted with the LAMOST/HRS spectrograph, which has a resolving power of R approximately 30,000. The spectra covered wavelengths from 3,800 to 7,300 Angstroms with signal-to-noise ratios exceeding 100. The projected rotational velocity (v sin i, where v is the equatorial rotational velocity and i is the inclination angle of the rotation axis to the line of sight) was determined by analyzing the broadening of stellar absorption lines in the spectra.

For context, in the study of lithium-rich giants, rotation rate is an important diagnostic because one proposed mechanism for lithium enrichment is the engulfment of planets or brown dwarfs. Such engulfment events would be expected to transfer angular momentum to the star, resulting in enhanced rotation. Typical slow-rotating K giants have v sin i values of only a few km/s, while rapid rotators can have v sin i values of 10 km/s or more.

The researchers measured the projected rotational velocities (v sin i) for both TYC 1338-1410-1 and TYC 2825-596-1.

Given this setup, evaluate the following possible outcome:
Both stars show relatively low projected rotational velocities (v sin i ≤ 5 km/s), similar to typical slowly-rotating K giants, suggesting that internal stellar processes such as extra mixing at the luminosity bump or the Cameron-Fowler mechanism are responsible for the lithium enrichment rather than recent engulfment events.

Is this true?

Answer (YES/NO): YES